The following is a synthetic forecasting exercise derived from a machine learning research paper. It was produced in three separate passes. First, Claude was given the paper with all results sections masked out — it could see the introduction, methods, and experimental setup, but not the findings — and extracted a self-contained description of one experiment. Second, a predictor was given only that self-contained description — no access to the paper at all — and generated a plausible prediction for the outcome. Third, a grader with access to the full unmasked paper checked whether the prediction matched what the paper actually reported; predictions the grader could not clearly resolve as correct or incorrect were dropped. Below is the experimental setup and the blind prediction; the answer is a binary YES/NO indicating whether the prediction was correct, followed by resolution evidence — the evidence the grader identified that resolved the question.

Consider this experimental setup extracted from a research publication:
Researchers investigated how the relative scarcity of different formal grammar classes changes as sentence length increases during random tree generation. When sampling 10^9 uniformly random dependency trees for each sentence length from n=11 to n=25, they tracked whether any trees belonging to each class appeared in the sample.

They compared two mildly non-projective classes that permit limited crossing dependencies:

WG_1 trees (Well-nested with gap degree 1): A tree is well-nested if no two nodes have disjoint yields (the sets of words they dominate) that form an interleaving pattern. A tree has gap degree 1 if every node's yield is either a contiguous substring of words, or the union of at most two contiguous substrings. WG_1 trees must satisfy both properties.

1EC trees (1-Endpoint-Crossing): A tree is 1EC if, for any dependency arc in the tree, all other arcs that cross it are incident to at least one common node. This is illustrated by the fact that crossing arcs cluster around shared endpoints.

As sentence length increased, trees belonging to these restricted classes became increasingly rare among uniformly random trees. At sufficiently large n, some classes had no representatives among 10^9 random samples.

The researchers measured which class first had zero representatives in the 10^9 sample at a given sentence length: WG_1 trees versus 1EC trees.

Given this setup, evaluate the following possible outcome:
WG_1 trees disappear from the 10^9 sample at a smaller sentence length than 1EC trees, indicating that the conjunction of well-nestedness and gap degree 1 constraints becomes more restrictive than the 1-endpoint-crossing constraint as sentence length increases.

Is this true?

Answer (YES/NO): NO